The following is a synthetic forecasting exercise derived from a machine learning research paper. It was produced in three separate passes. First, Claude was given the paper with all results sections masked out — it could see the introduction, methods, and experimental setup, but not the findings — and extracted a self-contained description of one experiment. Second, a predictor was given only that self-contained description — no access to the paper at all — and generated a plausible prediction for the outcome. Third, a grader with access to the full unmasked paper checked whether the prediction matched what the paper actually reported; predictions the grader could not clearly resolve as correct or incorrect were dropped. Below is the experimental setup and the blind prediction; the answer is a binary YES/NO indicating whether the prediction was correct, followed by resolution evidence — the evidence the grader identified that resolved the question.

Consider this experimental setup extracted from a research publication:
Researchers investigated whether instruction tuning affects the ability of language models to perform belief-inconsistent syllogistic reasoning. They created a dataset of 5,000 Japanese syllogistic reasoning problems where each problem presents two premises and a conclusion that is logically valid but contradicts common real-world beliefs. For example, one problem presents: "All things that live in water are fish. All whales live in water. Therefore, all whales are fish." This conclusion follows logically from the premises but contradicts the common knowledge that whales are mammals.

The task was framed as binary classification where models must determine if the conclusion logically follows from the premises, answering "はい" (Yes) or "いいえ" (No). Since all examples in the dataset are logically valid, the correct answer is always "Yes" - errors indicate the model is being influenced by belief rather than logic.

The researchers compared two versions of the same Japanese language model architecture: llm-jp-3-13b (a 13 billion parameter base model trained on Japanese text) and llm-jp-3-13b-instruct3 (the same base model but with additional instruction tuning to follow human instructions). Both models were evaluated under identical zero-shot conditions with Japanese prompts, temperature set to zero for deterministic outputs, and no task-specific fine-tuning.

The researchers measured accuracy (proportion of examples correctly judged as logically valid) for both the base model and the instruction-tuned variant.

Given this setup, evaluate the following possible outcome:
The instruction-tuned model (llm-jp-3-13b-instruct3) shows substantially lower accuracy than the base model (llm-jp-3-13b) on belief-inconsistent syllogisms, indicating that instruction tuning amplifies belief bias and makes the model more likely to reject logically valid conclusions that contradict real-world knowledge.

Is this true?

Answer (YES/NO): YES